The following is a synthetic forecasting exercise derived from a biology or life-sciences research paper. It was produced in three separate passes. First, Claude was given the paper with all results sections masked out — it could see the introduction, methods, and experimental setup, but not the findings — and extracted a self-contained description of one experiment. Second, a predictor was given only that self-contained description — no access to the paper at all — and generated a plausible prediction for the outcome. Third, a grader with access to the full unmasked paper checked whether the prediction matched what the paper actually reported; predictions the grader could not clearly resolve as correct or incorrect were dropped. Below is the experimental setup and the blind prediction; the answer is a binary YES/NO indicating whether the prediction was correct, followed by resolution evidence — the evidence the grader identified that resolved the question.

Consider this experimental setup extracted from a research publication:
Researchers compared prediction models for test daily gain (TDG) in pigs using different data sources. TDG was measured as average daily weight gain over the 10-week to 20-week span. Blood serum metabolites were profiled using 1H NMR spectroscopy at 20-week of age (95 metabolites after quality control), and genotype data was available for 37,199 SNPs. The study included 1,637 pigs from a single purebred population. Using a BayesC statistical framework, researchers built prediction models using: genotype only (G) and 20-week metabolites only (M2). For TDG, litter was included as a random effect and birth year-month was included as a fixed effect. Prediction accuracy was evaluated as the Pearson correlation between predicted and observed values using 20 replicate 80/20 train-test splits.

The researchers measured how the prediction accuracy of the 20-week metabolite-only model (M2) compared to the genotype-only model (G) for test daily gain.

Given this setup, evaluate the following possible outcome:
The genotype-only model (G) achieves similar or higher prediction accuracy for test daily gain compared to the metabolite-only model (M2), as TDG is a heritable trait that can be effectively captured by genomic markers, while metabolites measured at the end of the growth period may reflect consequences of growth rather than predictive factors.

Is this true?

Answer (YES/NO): YES